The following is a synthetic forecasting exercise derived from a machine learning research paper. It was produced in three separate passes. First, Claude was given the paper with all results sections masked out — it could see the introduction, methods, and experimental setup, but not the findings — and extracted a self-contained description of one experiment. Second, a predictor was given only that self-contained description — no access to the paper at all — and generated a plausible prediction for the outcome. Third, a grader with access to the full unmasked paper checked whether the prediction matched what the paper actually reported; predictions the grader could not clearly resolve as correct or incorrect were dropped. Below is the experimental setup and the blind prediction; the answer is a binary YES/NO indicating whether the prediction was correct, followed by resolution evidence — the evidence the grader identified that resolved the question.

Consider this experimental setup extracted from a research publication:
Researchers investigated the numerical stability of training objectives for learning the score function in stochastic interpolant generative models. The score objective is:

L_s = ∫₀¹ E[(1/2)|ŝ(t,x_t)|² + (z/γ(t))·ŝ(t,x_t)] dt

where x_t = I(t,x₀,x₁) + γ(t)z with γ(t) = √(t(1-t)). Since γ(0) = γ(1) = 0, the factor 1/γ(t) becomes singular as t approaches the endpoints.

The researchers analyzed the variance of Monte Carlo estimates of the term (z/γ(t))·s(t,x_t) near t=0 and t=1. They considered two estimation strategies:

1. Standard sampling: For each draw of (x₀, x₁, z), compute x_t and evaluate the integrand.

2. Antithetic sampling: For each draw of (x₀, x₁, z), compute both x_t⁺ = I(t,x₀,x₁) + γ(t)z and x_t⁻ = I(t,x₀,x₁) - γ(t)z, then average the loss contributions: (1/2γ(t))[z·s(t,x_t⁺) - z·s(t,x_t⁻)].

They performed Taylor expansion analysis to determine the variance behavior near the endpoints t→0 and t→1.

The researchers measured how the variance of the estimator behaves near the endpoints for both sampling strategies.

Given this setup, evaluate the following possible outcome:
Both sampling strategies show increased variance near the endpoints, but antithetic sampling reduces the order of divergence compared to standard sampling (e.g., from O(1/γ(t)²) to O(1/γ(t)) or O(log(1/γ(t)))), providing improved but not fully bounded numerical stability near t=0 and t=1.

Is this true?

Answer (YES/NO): NO